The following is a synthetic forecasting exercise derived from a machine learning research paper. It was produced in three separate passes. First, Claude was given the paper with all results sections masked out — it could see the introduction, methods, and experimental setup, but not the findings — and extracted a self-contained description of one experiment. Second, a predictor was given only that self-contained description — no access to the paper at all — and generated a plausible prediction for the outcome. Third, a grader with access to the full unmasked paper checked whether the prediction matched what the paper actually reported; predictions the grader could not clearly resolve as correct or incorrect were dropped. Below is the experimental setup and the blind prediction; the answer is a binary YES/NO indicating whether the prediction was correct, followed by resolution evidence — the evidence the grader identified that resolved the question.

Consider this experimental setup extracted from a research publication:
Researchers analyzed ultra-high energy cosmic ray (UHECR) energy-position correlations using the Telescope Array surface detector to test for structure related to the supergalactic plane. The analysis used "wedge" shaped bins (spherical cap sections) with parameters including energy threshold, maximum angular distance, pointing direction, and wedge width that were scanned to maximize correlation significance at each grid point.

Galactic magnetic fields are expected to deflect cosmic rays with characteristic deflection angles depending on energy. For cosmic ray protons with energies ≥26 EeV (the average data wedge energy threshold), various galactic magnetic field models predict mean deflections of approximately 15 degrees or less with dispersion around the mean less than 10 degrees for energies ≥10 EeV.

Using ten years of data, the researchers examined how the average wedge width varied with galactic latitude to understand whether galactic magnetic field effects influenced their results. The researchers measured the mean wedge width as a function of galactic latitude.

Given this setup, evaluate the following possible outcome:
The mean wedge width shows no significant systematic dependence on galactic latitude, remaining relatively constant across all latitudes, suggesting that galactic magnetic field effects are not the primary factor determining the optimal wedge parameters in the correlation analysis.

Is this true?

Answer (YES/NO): NO